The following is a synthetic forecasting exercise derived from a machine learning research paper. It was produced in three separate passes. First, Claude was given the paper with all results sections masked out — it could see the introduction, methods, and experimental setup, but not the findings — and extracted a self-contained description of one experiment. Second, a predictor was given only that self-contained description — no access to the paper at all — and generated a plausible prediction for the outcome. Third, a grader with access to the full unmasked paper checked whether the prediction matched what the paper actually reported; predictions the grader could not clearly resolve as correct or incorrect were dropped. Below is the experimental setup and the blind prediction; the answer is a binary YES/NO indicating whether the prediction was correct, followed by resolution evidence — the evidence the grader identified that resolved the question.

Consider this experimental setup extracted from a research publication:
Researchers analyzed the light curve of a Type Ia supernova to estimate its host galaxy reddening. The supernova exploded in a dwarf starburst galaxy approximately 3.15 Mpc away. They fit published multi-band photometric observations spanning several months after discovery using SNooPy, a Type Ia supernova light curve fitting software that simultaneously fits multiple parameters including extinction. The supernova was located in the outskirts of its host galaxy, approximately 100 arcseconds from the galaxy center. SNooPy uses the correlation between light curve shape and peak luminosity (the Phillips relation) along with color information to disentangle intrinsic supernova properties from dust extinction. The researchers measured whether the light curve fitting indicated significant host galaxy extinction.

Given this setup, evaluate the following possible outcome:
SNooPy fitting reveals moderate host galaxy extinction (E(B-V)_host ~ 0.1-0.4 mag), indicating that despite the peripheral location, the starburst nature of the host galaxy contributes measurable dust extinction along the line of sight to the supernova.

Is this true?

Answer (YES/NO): NO